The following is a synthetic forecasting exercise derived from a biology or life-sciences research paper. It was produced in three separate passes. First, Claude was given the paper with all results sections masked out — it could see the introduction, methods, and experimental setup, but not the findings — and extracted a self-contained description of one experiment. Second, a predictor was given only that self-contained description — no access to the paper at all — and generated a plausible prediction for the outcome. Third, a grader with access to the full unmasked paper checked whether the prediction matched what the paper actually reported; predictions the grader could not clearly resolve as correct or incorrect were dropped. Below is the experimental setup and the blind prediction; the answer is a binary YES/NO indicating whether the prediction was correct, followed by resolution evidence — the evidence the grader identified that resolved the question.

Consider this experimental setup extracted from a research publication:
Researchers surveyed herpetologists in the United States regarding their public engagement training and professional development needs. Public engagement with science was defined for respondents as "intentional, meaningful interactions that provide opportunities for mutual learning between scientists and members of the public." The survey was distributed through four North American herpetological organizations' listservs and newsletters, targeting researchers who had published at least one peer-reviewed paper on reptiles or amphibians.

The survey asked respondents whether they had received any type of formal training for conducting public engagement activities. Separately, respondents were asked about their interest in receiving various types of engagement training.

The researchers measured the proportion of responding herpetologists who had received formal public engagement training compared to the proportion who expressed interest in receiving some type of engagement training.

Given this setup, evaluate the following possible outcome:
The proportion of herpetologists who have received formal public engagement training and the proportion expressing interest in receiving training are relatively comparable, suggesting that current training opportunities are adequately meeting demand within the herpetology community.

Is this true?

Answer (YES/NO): NO